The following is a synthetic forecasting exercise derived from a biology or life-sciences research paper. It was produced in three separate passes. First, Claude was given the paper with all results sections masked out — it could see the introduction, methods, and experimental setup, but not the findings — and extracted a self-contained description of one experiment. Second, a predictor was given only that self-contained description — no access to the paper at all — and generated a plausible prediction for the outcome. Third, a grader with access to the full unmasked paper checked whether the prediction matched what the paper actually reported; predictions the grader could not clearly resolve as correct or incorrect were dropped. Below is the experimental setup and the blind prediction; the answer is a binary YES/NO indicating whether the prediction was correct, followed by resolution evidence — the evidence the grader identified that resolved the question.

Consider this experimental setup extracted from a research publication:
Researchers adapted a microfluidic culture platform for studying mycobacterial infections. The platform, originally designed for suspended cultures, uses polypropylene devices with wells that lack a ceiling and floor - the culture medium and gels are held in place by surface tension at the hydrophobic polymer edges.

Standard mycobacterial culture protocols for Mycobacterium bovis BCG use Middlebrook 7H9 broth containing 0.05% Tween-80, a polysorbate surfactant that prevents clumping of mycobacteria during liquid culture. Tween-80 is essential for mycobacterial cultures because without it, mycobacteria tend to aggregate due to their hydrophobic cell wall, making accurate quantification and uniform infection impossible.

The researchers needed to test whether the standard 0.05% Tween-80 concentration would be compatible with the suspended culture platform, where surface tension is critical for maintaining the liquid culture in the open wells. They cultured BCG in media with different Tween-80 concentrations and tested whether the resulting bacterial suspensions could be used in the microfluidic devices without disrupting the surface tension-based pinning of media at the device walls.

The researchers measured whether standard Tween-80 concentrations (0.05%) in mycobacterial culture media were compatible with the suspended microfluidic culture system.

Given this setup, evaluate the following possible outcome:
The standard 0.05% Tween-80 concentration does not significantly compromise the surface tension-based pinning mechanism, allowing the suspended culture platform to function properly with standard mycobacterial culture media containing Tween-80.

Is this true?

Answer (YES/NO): NO